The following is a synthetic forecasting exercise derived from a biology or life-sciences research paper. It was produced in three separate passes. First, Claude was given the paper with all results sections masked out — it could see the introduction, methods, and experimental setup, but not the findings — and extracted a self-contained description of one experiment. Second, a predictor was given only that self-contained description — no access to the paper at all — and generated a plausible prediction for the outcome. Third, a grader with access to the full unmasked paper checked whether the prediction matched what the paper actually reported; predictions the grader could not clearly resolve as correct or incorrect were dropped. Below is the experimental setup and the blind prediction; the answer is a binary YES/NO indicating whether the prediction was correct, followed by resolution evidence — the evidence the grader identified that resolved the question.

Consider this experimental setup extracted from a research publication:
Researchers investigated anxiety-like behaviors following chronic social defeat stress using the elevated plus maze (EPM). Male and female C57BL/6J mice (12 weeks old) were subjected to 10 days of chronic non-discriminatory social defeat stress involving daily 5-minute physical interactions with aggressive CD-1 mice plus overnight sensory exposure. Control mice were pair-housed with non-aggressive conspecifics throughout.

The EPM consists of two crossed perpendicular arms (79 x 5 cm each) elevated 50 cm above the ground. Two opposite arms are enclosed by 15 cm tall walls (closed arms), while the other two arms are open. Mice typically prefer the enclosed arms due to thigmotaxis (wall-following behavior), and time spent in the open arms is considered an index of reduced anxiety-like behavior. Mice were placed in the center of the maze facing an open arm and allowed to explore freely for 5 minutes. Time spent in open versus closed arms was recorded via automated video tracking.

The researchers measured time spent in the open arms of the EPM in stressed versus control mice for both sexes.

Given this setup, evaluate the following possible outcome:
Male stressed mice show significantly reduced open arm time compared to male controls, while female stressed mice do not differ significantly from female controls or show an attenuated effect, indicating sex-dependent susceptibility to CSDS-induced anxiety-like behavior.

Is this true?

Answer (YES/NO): YES